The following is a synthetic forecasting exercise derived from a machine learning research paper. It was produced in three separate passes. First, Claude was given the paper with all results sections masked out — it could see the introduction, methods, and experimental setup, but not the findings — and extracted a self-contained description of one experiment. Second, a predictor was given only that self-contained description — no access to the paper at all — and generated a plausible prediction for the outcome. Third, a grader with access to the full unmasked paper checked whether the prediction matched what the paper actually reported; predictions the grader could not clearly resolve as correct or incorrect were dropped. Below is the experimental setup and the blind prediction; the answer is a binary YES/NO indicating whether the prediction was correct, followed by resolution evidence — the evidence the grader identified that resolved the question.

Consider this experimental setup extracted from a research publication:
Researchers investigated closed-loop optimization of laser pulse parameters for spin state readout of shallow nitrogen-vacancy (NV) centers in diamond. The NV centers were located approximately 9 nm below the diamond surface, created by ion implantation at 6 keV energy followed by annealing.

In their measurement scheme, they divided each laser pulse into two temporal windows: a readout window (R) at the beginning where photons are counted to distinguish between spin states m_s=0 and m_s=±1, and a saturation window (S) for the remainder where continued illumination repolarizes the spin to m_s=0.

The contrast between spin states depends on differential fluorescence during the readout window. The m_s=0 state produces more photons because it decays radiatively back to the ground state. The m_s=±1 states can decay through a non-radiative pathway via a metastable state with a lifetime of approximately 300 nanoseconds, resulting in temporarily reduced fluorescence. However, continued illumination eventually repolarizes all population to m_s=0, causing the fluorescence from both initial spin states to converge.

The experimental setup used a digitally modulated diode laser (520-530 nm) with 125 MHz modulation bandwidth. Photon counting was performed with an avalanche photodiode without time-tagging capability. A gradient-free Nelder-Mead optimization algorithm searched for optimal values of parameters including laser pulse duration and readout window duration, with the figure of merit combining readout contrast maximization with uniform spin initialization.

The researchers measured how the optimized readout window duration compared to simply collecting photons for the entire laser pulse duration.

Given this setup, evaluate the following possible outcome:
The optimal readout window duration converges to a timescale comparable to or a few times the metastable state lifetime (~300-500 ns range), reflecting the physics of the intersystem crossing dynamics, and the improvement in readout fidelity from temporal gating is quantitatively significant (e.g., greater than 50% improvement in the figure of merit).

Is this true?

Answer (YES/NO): NO